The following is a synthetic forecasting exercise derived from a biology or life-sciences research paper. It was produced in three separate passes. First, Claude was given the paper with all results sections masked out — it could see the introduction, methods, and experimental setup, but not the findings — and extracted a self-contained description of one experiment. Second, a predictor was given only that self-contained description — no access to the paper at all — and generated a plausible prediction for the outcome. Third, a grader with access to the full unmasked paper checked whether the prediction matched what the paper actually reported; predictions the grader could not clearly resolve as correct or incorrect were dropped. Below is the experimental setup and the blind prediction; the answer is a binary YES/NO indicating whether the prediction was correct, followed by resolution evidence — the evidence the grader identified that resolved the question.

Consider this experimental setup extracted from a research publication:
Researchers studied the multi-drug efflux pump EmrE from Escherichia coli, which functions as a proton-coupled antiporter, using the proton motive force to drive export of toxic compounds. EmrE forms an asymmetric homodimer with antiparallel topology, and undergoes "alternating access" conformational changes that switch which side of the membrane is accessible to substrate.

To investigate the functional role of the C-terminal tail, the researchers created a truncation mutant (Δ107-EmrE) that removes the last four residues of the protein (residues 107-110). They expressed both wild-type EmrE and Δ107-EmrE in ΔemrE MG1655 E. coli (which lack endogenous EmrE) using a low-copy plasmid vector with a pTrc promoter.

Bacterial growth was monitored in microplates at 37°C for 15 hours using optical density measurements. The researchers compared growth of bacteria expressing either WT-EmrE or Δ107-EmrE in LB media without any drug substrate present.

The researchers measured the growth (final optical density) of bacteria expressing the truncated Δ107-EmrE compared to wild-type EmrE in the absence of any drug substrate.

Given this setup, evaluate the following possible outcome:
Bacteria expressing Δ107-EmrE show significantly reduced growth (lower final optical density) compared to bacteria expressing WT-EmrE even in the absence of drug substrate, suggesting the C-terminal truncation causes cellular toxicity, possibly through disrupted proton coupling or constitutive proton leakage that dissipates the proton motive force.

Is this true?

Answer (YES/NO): YES